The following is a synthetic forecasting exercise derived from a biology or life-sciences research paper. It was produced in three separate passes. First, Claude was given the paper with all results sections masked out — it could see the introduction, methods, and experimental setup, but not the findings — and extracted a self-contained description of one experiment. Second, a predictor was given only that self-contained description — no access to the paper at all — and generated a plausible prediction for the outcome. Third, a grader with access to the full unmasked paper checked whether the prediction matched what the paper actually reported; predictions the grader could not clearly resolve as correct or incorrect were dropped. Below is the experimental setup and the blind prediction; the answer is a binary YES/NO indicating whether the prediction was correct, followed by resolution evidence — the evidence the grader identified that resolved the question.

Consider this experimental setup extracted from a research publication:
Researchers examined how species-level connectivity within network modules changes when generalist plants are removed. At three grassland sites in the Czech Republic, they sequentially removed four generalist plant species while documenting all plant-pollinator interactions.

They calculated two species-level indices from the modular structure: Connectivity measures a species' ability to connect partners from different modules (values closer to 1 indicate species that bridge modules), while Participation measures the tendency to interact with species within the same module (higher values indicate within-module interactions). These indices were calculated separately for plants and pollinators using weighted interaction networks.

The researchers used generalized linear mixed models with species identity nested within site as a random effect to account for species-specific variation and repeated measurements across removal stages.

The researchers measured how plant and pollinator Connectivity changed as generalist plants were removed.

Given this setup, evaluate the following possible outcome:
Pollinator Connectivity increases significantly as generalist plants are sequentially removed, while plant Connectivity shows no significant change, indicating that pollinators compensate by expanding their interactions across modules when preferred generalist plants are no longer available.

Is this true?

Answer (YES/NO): NO